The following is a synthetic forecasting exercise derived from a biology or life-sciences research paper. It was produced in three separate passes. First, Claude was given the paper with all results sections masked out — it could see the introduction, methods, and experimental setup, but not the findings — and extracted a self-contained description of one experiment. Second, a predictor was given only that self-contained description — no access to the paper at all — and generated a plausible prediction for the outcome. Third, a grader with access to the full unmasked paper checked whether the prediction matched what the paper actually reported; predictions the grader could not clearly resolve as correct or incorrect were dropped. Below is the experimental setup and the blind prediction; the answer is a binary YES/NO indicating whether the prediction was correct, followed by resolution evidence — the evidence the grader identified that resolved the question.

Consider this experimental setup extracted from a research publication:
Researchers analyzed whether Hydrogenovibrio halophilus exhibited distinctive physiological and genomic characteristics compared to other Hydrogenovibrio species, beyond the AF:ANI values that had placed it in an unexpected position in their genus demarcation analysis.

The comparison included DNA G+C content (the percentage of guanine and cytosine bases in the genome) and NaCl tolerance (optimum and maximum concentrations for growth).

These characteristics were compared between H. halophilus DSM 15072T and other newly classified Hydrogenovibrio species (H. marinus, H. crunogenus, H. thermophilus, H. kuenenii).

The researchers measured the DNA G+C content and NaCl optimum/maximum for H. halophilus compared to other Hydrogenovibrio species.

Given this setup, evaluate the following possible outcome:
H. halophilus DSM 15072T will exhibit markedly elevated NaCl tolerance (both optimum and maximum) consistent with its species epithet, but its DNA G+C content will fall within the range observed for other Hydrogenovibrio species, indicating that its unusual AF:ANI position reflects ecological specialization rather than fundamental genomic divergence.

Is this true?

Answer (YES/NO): NO